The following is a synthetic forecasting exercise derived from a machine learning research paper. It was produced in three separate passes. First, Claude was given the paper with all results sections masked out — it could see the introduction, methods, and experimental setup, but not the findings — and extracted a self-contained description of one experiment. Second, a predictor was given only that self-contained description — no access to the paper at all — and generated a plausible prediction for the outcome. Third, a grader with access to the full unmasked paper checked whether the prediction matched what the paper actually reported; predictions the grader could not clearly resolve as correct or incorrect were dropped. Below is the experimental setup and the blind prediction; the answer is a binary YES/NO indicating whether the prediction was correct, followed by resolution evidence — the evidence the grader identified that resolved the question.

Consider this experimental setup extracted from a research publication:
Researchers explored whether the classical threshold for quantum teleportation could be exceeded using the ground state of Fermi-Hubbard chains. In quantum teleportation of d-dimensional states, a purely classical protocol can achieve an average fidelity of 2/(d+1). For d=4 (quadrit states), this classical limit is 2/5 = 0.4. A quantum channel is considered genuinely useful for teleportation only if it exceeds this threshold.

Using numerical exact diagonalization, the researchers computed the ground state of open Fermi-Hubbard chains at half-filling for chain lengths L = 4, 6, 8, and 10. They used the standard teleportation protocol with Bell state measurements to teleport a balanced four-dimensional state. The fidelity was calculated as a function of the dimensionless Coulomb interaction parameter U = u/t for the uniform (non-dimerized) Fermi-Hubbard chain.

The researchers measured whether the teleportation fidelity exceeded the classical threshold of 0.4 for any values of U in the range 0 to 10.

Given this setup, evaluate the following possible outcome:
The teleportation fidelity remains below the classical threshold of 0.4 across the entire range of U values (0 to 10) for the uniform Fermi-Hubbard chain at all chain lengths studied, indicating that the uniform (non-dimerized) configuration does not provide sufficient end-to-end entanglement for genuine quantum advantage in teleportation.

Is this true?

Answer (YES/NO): YES